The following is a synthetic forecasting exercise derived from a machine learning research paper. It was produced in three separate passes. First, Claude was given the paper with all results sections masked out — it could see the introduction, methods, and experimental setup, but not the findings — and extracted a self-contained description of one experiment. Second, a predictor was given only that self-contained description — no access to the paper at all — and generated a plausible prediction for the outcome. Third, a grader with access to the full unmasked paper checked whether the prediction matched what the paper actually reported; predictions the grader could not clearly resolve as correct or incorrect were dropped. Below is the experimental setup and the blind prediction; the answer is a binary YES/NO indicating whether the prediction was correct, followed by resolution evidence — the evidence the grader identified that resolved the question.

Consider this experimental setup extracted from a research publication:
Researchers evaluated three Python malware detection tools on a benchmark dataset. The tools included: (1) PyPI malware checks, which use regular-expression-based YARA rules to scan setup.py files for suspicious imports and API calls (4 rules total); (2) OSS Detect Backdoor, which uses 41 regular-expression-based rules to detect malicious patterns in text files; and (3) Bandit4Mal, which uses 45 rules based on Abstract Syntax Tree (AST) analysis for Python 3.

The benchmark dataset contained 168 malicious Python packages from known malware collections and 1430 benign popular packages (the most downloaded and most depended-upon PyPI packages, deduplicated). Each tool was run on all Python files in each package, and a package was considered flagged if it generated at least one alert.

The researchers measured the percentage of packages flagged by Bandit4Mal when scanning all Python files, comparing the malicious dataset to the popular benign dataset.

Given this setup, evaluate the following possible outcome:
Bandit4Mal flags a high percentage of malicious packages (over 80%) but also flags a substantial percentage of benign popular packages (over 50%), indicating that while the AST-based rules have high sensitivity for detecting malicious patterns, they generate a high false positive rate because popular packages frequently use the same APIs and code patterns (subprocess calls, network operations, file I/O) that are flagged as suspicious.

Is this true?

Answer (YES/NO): YES